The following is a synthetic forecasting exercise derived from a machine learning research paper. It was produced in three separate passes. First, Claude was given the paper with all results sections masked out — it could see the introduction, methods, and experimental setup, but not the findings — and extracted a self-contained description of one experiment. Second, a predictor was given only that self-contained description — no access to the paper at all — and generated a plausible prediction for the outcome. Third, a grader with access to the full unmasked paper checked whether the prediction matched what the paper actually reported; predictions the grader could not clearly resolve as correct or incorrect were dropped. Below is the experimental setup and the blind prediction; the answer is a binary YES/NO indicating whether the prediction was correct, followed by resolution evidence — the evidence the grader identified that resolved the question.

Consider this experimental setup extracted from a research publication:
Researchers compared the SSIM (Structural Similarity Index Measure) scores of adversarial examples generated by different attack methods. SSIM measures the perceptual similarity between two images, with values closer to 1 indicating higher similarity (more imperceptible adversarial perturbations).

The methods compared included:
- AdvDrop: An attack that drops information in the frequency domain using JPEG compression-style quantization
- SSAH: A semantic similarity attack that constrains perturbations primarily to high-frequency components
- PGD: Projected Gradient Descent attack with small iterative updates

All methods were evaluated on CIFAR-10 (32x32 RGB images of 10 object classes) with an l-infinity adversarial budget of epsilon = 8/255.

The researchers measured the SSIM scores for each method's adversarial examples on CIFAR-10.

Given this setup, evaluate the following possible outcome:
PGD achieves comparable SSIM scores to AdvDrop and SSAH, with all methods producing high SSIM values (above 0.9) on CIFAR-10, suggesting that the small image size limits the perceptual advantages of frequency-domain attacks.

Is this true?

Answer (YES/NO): NO